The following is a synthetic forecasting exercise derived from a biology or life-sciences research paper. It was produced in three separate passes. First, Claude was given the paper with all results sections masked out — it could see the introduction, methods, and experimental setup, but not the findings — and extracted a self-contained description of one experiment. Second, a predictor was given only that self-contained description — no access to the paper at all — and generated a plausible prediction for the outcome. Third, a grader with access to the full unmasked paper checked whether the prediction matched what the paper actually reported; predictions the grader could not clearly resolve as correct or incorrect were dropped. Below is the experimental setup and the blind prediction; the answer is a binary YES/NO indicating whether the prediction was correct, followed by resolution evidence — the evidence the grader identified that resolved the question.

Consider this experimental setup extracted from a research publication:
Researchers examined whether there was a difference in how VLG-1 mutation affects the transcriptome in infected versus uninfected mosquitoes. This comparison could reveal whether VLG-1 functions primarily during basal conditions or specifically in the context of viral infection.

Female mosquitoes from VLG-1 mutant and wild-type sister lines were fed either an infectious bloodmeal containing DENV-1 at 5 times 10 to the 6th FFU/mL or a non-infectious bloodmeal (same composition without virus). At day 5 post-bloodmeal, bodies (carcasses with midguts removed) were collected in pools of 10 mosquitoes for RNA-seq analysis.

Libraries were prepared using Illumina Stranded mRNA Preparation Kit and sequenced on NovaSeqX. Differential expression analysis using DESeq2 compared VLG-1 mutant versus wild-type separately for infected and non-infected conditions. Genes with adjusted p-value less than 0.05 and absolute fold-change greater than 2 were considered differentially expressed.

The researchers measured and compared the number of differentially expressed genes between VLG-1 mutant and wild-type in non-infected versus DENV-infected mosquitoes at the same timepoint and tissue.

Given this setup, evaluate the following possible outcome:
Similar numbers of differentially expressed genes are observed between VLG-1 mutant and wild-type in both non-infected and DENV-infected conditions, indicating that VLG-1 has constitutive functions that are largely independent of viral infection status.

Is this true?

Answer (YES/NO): NO